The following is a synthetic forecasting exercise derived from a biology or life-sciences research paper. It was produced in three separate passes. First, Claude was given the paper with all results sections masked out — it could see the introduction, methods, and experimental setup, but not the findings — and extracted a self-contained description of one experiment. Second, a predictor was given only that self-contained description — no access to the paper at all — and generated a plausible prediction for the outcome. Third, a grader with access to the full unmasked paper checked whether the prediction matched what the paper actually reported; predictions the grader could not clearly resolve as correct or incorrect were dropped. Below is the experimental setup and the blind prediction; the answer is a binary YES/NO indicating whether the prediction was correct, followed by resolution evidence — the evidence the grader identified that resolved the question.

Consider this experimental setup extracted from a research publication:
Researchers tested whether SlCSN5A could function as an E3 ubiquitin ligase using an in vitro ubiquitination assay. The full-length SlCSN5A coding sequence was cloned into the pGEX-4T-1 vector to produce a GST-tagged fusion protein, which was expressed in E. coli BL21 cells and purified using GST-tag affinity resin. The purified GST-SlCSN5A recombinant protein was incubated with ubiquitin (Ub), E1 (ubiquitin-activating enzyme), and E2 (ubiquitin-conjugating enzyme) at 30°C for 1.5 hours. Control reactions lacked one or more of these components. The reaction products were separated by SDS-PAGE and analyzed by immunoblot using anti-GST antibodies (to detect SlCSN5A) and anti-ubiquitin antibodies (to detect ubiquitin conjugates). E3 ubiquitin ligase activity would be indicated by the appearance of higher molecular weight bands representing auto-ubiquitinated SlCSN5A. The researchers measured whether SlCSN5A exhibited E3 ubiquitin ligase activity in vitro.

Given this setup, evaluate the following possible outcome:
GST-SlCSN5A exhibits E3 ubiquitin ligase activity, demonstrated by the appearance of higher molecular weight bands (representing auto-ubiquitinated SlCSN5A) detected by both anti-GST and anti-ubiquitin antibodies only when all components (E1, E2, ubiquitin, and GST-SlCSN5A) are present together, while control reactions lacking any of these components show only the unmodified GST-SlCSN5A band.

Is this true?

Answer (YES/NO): NO